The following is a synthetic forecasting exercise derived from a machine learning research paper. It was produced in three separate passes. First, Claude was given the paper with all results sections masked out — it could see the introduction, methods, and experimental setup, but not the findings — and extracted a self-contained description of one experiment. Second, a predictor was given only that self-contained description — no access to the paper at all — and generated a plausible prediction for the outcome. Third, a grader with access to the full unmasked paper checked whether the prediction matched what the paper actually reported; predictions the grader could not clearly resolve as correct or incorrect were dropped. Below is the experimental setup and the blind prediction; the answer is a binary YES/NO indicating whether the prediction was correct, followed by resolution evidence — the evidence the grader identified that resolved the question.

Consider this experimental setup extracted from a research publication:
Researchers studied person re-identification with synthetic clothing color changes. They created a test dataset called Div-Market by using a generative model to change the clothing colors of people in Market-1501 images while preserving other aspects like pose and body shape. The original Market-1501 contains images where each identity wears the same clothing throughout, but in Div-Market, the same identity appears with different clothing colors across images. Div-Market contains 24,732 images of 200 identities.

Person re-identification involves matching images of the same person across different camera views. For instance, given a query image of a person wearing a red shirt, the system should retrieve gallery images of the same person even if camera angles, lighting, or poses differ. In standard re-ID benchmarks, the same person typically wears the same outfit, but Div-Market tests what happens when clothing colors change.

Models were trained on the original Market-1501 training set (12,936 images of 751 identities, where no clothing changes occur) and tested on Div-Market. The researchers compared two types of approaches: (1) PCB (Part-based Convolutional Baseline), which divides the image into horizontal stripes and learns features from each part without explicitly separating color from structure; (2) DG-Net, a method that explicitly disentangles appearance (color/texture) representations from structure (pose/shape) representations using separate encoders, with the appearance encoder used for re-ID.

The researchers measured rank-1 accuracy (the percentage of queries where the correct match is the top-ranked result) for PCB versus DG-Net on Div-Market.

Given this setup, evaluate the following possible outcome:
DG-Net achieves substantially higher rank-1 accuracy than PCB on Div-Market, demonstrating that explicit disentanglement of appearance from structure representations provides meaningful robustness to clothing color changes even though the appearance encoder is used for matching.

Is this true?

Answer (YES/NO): NO